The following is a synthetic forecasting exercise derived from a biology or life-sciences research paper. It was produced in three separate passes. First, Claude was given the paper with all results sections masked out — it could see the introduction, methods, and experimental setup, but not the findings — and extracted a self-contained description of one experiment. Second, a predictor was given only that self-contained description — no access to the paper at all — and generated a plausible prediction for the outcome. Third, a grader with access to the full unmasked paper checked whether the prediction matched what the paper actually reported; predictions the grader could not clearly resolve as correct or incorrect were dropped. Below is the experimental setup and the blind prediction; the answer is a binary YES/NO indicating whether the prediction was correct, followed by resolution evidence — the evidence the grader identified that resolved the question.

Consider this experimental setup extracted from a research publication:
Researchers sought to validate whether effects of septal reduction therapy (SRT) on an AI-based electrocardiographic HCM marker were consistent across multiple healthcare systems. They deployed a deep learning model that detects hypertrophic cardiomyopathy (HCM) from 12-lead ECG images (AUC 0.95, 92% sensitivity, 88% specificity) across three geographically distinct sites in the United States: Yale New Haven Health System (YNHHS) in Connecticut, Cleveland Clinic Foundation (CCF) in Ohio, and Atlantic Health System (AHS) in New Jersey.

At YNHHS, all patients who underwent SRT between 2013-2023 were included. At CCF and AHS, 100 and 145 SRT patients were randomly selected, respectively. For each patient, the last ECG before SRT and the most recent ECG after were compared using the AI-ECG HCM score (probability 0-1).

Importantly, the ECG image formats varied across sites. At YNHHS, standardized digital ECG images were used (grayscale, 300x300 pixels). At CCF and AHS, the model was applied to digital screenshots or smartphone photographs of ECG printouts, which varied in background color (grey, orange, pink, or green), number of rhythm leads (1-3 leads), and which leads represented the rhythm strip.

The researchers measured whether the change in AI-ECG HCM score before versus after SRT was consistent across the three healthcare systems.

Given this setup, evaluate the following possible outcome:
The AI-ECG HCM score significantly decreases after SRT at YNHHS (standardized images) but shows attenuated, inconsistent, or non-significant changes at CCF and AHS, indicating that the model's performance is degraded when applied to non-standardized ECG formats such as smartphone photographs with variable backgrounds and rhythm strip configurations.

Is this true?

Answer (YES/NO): NO